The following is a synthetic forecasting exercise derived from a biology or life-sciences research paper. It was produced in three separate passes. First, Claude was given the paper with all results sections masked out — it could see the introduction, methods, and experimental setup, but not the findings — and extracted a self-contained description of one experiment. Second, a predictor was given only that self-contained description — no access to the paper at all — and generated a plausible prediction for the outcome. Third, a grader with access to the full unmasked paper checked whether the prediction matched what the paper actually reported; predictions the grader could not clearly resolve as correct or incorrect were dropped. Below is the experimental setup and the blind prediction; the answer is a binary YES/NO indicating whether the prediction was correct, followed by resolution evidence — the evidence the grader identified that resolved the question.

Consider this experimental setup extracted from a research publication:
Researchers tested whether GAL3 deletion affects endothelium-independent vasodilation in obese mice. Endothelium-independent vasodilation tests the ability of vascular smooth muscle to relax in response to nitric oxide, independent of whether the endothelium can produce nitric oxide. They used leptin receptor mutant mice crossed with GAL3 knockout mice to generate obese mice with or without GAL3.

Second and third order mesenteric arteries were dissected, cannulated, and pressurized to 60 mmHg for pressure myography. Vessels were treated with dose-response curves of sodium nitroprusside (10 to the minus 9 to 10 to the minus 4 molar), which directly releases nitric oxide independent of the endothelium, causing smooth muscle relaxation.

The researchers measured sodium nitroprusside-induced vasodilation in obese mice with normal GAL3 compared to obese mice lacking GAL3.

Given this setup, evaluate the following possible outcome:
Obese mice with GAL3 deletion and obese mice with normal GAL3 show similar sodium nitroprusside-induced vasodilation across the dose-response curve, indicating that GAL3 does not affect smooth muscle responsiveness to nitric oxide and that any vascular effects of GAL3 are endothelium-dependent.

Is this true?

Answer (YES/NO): YES